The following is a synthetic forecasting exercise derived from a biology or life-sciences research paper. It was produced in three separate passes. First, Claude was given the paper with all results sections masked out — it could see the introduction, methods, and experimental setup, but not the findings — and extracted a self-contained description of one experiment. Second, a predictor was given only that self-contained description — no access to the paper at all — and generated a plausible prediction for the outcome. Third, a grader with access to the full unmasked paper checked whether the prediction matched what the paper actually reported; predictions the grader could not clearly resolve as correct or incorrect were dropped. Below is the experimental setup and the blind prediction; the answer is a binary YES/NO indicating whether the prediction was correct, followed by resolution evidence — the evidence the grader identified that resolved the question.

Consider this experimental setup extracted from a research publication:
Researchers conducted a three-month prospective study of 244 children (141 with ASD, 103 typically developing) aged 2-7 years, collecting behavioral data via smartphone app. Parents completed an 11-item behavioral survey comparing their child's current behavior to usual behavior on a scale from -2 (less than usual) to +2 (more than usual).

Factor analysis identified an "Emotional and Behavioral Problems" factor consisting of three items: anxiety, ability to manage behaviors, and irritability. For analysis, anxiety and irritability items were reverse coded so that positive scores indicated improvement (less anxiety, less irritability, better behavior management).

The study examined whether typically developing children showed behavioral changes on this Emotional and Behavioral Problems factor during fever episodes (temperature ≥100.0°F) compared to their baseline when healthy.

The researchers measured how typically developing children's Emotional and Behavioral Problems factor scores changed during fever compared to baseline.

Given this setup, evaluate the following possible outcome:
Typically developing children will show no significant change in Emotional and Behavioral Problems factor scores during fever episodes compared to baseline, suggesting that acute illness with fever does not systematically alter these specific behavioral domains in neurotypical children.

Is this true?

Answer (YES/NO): NO